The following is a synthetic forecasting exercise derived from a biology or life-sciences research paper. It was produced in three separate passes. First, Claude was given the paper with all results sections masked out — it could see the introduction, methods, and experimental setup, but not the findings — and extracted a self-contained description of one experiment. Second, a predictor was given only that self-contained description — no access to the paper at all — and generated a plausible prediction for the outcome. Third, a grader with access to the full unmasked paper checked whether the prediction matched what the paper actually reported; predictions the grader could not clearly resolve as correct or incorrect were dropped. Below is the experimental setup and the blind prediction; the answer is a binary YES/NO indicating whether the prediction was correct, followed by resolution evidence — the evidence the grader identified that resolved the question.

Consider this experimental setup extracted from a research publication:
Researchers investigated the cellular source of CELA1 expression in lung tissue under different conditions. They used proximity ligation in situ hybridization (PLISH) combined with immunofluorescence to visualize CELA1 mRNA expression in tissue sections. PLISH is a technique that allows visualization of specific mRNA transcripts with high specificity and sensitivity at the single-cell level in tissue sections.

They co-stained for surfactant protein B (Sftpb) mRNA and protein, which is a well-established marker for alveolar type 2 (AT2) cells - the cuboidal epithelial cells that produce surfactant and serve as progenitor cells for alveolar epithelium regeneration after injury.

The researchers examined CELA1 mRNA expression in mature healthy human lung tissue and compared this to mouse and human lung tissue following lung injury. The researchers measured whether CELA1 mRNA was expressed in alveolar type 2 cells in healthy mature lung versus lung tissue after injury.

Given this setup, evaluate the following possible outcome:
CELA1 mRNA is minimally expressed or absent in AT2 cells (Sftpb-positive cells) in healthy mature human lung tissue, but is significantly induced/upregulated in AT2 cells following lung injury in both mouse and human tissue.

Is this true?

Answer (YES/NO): YES